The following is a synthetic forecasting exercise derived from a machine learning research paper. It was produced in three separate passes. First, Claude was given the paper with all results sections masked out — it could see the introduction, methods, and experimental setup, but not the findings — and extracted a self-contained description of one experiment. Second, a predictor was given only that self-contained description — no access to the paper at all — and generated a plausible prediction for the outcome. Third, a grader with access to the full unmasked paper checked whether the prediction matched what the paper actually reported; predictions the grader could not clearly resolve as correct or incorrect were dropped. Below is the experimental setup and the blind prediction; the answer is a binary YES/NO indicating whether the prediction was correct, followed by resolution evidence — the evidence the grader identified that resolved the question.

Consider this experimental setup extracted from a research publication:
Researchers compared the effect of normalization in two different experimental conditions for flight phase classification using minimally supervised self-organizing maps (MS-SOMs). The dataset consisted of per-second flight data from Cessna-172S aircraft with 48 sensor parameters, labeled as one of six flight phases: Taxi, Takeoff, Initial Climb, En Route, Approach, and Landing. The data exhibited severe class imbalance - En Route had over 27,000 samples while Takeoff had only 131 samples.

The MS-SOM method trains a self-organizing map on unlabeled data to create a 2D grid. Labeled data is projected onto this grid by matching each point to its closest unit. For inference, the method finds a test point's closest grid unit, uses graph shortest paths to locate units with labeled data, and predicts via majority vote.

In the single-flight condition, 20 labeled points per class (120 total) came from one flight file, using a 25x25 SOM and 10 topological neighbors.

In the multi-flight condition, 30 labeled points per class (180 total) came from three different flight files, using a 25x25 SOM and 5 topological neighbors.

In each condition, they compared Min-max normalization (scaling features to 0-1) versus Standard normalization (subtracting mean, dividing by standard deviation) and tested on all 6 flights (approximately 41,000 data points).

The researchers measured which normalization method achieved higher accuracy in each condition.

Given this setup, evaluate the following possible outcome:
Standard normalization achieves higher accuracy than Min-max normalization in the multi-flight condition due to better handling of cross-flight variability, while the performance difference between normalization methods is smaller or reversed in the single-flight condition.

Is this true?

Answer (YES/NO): YES